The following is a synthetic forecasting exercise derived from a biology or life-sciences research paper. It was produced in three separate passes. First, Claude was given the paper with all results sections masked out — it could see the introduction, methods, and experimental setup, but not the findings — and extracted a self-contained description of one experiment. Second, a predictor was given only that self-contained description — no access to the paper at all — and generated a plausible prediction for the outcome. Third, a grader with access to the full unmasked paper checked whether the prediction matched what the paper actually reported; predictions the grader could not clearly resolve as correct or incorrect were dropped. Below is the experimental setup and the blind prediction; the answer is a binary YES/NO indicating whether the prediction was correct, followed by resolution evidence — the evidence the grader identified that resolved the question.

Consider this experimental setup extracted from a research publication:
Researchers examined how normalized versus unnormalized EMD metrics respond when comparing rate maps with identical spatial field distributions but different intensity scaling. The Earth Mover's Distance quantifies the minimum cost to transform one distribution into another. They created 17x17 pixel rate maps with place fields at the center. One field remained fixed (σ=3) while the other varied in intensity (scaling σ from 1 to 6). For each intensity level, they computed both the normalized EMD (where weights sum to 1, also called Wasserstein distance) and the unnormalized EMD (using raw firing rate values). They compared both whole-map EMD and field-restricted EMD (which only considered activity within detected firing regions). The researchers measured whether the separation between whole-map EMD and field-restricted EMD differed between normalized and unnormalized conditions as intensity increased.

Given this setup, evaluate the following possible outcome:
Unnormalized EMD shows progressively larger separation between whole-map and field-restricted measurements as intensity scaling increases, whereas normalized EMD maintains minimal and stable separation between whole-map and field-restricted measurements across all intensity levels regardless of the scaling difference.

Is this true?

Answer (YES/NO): YES